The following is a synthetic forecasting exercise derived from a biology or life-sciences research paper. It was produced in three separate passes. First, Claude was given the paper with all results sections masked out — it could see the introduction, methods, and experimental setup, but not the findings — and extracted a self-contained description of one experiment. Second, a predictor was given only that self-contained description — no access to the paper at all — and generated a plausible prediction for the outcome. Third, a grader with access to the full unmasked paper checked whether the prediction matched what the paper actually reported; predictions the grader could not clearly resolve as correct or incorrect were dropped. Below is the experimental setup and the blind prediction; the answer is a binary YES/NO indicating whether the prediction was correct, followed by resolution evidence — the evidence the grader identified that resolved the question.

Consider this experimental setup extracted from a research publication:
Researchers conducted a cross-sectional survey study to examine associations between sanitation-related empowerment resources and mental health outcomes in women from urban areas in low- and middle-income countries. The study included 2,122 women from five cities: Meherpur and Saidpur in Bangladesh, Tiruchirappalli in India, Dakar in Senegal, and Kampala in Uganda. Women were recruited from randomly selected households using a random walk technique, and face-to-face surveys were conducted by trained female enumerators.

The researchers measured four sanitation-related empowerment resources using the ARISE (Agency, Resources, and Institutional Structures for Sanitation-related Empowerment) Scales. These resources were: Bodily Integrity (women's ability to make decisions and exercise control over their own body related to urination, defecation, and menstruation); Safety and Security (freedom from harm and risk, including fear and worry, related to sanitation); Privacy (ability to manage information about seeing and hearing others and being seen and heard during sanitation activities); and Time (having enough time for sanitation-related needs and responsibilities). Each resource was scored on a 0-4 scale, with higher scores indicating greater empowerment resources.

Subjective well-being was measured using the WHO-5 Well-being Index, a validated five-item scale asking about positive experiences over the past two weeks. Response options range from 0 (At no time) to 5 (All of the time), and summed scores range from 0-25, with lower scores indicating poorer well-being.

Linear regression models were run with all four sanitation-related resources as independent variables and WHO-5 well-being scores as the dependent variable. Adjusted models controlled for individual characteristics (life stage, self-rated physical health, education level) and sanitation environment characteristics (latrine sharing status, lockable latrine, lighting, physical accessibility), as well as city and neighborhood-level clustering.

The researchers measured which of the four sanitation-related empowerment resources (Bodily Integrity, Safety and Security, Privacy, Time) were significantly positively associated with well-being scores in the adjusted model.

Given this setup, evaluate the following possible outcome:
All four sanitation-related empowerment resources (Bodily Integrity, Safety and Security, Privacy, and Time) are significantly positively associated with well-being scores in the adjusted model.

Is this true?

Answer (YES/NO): NO